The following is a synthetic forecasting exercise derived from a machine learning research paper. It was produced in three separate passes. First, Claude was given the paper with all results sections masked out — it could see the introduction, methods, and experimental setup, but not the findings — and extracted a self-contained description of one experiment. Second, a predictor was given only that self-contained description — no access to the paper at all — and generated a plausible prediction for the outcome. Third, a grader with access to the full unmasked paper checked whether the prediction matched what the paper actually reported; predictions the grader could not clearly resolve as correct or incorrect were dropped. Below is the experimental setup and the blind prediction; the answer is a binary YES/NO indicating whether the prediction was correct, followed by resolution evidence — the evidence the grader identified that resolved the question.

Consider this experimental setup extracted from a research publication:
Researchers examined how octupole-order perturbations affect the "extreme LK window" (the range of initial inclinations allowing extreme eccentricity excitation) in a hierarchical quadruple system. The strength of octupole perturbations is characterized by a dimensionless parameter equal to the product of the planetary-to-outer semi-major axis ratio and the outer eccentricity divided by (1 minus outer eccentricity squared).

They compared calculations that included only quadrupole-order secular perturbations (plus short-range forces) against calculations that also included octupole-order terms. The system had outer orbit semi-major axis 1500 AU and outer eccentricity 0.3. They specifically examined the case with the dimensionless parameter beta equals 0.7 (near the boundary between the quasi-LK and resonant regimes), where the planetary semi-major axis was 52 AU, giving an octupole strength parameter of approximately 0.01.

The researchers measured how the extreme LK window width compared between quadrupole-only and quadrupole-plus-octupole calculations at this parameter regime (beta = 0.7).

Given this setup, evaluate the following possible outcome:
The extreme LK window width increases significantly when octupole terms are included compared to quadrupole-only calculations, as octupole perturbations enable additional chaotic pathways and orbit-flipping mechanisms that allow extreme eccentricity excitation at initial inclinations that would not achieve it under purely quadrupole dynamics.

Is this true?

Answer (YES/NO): YES